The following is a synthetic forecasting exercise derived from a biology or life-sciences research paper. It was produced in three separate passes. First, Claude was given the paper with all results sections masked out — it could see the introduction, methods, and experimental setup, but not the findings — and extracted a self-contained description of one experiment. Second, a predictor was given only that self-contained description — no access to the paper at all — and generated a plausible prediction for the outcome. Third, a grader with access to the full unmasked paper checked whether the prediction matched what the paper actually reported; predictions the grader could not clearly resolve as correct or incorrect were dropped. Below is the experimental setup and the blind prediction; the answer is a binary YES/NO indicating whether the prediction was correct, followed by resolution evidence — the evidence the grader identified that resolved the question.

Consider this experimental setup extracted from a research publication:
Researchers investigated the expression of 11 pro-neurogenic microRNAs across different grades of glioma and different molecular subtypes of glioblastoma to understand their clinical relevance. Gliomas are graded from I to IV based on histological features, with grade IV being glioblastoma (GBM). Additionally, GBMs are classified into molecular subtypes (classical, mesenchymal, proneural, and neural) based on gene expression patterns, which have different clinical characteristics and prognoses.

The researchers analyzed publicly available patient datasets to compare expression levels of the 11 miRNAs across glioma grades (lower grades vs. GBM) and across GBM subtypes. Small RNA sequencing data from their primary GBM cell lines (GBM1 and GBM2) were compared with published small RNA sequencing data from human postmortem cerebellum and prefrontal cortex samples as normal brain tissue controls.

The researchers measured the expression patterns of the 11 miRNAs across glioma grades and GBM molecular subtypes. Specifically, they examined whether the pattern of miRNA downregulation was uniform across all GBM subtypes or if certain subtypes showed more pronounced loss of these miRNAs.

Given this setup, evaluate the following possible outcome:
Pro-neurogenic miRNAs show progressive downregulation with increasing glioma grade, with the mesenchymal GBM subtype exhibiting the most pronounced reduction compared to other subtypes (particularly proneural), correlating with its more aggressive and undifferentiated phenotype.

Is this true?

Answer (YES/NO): NO